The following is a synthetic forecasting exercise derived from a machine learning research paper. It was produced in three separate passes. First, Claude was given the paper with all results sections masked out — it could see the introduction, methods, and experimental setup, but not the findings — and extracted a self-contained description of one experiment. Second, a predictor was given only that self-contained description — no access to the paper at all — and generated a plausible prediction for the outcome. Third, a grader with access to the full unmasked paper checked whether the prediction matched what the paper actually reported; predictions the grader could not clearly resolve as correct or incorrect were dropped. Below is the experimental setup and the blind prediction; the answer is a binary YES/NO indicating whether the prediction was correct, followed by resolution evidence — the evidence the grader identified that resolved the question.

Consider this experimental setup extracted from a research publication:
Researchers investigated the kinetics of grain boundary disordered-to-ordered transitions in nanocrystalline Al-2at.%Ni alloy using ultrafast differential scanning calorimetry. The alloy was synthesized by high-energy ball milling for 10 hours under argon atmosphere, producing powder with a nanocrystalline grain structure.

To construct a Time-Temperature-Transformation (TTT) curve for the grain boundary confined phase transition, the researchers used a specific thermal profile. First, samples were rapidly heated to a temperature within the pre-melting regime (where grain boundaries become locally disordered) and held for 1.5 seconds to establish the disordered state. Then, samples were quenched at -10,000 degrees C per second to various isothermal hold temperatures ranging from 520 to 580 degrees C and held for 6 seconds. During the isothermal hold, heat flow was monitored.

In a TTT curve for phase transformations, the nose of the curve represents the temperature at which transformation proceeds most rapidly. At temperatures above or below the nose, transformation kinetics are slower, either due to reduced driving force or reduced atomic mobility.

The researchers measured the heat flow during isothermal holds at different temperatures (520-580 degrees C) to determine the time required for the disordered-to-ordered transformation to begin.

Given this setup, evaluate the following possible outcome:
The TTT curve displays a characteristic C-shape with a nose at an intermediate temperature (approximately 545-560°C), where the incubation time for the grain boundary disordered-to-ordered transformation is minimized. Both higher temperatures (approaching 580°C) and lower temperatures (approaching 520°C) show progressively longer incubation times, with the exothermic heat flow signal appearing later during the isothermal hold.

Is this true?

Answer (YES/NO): YES